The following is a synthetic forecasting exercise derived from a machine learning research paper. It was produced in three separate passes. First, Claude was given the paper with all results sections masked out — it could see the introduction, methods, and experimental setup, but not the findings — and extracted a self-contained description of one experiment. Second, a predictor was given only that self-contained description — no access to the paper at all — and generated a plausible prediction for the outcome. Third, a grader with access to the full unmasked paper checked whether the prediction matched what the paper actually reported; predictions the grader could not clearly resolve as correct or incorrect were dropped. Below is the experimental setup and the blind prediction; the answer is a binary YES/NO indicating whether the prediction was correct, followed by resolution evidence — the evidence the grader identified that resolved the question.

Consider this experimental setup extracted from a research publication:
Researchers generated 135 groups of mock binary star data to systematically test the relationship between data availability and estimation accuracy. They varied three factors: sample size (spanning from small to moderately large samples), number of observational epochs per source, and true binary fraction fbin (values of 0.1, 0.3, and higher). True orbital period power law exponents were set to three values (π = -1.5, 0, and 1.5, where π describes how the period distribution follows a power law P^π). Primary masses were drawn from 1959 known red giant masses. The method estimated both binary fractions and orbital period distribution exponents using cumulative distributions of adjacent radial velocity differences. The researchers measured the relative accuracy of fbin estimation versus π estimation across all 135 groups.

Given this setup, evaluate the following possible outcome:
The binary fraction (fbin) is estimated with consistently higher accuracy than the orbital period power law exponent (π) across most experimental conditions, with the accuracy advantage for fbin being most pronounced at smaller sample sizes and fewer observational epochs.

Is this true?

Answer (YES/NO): YES